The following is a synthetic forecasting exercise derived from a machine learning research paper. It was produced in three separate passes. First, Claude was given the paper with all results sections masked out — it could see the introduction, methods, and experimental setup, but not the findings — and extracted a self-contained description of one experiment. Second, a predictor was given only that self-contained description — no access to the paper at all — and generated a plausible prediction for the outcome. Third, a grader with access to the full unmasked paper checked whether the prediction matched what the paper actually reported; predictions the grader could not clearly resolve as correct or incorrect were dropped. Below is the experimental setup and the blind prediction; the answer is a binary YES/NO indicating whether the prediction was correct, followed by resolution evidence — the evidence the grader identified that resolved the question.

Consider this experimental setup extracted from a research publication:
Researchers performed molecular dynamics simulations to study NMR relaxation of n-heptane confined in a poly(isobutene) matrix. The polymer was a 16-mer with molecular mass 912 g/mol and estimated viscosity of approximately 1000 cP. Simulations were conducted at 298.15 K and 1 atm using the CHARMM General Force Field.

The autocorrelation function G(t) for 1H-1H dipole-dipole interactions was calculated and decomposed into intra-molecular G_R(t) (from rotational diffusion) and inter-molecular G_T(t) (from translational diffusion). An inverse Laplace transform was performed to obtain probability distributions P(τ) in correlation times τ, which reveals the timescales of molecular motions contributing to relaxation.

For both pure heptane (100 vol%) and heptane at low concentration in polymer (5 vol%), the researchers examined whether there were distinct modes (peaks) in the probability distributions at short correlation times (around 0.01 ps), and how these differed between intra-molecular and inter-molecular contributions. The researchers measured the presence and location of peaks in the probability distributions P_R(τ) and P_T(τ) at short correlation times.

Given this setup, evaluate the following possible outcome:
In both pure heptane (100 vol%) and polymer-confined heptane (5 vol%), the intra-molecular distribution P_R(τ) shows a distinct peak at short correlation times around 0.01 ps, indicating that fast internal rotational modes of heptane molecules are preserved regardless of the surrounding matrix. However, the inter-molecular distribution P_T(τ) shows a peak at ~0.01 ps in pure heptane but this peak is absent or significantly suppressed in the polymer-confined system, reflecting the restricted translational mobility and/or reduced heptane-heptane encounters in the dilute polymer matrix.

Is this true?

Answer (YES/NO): NO